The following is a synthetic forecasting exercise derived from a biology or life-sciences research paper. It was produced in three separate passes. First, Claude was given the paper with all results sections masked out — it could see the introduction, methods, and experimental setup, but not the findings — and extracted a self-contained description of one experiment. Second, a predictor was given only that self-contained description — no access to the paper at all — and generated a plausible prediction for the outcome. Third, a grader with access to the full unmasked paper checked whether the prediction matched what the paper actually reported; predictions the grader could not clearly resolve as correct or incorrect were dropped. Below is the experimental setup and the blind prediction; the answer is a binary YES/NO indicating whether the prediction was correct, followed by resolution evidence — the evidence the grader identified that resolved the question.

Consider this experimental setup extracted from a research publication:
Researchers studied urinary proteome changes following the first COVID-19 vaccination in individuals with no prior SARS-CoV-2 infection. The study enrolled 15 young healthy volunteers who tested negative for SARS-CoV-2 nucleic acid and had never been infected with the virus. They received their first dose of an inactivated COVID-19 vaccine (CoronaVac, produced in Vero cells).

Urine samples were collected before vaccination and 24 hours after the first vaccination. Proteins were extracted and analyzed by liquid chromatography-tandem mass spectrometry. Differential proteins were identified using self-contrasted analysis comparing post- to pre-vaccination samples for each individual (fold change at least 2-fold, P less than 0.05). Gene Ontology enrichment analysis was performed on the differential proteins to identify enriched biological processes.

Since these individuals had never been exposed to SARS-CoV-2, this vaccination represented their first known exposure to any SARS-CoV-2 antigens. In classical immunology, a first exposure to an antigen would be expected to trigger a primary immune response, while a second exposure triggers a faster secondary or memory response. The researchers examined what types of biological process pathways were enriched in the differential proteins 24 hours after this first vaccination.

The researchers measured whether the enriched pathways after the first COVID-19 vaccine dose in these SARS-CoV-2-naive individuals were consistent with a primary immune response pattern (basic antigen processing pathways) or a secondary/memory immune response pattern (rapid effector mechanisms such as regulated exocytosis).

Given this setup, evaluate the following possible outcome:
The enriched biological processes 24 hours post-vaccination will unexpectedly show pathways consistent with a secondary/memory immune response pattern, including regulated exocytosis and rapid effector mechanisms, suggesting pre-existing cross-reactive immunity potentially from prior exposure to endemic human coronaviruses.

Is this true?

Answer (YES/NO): YES